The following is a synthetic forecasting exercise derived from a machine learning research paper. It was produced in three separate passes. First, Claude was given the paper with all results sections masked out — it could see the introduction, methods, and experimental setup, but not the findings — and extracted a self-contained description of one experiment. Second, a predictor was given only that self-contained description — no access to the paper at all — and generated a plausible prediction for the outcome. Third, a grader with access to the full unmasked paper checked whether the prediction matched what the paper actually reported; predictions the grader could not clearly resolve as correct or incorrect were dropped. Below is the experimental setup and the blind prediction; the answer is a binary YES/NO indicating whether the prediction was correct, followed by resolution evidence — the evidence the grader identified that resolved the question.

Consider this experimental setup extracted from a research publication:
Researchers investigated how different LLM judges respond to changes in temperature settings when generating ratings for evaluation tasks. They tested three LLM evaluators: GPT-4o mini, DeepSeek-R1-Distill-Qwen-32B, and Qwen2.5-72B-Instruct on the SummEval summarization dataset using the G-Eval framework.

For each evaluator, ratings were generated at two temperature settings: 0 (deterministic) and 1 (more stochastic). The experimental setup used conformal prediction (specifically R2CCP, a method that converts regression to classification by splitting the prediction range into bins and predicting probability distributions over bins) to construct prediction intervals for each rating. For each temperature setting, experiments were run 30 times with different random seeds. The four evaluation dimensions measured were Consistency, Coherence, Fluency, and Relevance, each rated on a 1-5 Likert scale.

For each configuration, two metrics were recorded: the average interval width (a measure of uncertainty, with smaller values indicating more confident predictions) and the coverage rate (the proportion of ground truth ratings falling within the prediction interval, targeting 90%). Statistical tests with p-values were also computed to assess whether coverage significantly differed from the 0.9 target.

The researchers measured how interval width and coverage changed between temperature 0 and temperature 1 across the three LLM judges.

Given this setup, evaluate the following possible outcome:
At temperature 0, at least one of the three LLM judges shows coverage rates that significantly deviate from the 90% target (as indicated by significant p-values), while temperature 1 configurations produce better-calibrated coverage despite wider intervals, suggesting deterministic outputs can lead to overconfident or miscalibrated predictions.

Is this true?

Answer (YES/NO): NO